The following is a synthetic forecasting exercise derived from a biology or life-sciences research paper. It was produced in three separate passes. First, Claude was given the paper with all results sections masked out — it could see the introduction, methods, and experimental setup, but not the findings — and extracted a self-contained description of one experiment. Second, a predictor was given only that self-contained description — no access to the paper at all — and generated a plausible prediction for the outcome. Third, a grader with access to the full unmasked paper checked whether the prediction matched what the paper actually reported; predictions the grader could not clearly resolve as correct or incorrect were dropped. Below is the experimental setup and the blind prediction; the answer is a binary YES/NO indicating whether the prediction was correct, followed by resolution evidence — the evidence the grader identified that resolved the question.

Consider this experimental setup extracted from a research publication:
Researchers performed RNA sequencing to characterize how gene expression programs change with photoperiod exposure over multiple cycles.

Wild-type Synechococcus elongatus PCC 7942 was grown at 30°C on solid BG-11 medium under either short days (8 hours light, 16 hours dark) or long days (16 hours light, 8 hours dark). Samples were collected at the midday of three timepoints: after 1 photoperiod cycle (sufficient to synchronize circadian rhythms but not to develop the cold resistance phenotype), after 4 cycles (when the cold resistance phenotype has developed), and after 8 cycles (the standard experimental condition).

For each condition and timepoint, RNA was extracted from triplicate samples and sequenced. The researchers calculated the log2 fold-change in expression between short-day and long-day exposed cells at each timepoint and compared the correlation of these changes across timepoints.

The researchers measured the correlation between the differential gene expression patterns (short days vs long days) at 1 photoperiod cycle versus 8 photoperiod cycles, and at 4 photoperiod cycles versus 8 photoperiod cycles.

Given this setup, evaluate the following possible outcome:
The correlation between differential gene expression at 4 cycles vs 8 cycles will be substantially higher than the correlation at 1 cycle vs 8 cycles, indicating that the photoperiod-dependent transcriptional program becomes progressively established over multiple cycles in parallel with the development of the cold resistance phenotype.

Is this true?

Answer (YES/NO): YES